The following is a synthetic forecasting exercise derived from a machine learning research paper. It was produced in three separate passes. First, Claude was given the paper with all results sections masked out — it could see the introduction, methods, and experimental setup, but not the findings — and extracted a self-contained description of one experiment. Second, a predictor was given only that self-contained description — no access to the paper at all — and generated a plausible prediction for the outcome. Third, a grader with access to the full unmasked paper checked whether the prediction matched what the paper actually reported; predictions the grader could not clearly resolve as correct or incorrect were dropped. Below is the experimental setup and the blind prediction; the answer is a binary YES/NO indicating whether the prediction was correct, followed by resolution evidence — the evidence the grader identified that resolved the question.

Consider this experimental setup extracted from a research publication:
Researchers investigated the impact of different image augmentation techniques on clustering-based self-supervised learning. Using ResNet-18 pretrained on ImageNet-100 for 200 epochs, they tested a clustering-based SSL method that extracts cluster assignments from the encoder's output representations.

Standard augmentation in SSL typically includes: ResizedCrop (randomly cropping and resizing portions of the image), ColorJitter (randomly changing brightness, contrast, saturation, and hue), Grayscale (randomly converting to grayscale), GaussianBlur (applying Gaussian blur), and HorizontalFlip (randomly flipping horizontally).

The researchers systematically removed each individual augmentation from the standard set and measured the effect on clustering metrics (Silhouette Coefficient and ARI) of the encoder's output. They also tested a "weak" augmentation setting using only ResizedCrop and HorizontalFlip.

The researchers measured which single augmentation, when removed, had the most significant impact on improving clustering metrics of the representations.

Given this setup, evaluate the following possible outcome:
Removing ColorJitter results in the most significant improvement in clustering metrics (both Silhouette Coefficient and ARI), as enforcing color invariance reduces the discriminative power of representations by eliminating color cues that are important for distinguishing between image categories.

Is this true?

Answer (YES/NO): NO